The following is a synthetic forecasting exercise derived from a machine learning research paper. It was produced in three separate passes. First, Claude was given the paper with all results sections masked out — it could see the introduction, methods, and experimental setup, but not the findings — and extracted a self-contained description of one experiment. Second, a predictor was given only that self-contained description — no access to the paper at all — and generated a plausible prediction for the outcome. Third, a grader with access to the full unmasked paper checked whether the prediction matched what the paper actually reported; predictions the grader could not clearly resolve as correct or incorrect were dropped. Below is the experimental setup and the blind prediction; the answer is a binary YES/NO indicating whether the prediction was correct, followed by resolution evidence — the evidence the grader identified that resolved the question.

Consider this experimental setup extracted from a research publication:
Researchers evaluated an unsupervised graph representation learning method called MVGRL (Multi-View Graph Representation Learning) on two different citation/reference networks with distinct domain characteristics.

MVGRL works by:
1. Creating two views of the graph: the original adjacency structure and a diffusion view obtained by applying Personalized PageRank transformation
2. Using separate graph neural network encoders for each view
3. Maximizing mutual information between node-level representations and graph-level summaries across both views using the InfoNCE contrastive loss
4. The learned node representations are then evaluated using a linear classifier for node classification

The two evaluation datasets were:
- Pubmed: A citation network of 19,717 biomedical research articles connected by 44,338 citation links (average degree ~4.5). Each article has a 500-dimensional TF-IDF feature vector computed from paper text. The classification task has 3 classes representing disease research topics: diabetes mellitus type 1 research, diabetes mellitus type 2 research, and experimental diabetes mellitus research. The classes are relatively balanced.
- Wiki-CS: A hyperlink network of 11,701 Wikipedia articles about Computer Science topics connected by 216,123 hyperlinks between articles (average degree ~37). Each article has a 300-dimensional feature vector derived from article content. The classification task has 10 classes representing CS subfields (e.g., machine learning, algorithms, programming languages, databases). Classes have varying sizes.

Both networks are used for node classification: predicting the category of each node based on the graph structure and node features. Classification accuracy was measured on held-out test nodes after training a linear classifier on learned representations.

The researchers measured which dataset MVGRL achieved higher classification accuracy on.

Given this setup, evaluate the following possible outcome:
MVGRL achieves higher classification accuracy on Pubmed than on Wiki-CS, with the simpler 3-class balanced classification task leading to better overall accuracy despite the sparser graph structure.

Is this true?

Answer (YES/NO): YES